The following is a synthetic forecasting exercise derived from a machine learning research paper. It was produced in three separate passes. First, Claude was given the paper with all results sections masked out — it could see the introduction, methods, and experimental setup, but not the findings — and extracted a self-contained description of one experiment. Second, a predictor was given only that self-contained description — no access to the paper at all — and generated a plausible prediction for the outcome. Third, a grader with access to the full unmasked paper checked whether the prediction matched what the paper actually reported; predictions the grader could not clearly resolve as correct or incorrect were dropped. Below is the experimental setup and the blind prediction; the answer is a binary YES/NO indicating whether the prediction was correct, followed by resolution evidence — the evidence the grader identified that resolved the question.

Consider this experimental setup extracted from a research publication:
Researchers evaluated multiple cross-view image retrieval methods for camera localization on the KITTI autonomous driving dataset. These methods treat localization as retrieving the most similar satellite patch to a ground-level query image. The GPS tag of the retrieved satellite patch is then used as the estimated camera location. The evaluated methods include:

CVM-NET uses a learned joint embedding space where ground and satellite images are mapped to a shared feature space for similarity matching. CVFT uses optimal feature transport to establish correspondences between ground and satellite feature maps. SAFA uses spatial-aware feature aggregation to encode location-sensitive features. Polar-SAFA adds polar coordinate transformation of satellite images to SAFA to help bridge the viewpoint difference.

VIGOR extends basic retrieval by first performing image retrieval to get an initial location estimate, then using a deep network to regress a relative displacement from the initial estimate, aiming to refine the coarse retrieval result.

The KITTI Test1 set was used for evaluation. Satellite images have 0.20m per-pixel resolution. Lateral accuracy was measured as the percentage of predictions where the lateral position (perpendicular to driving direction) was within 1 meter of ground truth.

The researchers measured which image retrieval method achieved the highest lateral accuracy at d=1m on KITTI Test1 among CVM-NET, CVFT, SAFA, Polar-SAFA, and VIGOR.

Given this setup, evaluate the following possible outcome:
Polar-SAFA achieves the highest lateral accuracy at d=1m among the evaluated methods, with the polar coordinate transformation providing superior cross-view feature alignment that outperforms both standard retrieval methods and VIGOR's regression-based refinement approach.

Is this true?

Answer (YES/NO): NO